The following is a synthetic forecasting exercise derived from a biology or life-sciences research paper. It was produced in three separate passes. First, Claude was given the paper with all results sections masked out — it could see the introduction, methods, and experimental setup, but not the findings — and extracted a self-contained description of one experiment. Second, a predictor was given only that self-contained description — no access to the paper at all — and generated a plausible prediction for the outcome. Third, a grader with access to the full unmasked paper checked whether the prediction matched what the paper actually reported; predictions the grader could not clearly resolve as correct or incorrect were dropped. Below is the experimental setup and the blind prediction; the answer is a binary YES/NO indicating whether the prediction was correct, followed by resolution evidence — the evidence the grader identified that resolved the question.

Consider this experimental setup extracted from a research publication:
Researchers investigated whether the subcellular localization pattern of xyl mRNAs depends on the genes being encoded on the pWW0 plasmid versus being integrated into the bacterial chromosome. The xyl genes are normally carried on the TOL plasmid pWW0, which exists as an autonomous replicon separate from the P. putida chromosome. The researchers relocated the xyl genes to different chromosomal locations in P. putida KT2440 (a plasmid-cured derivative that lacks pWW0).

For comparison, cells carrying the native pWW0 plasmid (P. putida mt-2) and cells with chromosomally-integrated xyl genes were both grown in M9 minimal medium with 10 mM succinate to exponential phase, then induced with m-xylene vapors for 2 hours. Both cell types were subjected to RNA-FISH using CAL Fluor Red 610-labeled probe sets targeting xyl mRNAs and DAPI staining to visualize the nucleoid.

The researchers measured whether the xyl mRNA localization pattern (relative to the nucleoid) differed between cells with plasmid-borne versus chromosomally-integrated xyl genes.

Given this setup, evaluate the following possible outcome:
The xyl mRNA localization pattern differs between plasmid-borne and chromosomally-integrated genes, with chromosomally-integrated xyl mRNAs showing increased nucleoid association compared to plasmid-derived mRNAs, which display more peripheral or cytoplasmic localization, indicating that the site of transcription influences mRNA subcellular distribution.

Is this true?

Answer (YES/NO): NO